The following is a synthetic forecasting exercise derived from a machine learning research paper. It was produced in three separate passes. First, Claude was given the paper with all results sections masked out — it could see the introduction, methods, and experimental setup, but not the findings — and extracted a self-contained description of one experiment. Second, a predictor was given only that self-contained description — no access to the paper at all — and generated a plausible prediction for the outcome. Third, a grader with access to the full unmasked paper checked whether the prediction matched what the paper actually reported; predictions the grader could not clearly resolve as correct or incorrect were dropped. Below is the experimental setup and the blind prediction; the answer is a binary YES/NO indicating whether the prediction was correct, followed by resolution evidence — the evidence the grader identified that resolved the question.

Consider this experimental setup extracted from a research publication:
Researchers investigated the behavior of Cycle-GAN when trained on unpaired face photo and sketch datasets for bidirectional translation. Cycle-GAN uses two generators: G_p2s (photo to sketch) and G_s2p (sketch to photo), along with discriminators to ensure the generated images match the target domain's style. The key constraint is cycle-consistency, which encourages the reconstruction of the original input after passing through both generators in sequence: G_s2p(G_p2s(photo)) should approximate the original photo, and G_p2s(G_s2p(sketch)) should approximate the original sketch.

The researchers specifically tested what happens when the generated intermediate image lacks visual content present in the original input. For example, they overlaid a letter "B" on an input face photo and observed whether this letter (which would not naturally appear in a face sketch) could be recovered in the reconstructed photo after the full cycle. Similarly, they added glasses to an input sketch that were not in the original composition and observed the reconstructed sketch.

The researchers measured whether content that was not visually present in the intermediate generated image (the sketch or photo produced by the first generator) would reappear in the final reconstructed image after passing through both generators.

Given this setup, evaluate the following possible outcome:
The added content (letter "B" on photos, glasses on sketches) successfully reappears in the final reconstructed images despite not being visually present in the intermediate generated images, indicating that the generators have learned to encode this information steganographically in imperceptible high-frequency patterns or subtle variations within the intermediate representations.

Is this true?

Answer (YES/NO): YES